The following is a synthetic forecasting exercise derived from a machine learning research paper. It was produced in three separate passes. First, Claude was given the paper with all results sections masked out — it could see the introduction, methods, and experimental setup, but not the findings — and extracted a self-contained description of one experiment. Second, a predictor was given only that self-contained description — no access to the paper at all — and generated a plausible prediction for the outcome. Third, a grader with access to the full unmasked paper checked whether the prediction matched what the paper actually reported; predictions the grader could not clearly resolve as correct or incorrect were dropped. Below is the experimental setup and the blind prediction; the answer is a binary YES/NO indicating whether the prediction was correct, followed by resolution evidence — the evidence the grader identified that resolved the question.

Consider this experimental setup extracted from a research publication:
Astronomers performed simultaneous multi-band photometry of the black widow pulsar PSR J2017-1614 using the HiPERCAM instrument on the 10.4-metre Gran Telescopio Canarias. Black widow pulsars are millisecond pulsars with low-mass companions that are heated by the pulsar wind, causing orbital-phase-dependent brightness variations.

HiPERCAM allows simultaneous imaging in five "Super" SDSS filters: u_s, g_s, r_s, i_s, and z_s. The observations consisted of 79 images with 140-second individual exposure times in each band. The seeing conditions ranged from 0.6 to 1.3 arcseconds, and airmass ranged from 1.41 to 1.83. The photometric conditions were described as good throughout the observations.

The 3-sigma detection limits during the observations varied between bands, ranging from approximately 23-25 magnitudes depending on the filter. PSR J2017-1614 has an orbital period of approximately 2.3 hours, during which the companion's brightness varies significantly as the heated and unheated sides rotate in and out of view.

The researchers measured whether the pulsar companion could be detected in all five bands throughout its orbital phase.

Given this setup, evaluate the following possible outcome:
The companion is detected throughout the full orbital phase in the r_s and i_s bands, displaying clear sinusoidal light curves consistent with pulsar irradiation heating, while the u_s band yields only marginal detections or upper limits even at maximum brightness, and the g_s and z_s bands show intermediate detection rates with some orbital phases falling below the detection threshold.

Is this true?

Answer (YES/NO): NO